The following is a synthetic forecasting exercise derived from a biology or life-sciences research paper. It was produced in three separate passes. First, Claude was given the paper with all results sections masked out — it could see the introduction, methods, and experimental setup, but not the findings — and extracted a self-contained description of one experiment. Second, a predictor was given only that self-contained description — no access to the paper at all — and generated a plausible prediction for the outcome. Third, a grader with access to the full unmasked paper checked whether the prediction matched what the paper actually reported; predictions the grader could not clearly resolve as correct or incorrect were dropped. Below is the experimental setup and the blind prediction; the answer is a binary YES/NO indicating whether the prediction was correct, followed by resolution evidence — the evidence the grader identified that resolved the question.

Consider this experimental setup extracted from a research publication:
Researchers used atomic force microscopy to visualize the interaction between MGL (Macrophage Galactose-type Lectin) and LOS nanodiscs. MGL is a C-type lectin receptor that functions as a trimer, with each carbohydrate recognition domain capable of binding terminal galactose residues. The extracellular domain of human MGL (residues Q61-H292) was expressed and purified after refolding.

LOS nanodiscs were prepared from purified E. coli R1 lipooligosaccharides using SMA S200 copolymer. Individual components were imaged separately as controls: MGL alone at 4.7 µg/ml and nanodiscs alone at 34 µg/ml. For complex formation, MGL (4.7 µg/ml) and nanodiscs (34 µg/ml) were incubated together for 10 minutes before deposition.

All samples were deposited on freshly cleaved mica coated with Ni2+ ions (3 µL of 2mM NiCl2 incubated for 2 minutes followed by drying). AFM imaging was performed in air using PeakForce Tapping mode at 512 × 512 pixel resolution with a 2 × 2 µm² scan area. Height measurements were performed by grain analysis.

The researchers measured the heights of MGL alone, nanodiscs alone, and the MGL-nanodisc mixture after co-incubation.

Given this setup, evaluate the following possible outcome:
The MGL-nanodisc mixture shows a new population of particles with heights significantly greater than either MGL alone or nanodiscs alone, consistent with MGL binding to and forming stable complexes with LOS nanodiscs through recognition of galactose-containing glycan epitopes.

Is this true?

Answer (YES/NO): YES